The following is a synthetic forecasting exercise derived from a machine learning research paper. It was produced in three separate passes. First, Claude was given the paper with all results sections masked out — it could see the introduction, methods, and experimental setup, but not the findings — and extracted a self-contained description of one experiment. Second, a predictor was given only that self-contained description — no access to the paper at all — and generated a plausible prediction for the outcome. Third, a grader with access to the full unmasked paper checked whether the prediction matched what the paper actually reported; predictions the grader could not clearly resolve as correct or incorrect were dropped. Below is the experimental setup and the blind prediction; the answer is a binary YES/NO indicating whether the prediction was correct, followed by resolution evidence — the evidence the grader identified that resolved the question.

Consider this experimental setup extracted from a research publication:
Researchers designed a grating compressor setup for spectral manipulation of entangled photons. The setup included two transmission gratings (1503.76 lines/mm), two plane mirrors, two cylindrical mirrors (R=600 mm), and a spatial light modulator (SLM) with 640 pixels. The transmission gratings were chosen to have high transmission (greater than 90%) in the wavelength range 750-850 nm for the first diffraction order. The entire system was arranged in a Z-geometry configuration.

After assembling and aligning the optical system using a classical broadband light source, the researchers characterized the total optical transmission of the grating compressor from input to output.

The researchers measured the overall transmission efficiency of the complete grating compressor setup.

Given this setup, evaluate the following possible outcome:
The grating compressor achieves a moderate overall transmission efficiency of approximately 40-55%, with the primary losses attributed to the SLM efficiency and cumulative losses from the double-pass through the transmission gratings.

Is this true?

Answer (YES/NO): NO